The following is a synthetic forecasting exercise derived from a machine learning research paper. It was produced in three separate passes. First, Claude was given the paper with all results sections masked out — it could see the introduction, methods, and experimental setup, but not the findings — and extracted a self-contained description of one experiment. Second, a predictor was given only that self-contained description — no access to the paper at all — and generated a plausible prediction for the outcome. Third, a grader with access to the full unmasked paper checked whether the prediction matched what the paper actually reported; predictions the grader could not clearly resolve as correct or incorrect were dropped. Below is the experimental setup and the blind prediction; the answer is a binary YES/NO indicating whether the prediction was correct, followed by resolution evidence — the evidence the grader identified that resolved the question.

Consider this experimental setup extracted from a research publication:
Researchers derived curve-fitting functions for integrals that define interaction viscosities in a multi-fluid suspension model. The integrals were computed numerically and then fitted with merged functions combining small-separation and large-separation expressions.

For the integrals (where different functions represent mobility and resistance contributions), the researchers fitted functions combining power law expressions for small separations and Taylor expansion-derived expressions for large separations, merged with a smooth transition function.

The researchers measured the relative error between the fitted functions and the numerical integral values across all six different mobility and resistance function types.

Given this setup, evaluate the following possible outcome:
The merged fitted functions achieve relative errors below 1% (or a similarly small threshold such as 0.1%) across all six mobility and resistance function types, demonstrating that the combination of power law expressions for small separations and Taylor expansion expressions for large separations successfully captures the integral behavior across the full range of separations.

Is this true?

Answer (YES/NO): NO